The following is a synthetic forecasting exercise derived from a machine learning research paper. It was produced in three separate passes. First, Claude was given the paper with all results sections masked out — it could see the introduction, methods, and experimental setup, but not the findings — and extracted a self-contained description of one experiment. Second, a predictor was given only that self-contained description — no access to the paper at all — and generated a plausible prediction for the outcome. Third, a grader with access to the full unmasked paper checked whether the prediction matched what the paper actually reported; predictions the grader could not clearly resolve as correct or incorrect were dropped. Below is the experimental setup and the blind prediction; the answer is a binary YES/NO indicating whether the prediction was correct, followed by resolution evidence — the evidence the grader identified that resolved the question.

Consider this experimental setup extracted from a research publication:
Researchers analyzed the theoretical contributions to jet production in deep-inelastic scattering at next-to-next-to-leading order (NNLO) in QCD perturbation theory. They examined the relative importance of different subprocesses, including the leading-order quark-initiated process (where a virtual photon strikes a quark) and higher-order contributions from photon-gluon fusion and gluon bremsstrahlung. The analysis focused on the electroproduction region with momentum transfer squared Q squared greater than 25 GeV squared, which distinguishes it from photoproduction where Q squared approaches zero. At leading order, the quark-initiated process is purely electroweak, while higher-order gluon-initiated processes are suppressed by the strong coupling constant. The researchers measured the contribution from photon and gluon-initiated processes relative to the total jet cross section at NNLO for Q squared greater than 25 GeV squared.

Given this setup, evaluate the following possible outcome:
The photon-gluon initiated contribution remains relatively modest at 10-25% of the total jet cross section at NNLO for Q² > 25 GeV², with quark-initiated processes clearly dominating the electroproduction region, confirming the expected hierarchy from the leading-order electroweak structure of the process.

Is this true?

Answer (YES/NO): NO